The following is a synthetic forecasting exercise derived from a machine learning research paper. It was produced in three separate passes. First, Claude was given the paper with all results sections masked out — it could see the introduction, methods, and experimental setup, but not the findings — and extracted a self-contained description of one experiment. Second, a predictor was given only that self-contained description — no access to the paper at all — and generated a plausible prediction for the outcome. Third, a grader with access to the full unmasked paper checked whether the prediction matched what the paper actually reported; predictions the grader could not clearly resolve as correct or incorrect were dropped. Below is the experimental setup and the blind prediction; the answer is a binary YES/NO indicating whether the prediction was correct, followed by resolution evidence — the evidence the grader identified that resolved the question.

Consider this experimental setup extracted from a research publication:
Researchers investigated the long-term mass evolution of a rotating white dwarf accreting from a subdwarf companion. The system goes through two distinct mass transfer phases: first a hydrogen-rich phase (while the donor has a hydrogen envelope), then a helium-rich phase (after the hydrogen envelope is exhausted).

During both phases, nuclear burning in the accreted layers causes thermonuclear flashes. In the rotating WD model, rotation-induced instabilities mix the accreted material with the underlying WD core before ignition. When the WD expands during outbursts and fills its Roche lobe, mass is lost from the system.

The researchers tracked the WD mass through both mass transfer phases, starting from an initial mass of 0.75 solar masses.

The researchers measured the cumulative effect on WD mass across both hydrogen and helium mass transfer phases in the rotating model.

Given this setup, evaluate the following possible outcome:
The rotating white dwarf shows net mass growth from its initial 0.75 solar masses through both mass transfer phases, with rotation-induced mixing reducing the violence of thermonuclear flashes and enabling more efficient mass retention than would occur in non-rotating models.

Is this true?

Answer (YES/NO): NO